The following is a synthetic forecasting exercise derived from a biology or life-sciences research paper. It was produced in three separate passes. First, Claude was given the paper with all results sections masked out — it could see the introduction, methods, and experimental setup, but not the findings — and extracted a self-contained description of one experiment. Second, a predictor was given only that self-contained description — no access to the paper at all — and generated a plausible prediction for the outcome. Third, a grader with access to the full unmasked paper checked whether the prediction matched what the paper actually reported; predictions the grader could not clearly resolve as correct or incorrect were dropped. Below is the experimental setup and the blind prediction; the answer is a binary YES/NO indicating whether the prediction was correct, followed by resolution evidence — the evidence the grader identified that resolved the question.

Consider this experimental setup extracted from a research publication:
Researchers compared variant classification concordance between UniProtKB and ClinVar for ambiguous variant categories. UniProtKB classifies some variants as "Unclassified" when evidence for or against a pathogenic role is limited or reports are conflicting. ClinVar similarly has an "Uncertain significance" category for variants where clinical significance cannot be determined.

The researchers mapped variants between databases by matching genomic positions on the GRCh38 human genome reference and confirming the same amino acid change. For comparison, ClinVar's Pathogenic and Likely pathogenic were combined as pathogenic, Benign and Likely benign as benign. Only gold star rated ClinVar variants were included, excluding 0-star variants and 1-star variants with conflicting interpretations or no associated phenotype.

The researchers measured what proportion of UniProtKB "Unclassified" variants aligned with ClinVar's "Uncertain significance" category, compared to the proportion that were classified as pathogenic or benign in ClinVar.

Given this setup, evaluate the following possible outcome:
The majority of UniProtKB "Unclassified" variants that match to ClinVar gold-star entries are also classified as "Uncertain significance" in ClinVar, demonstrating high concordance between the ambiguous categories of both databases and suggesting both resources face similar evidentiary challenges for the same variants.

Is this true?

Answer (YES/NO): NO